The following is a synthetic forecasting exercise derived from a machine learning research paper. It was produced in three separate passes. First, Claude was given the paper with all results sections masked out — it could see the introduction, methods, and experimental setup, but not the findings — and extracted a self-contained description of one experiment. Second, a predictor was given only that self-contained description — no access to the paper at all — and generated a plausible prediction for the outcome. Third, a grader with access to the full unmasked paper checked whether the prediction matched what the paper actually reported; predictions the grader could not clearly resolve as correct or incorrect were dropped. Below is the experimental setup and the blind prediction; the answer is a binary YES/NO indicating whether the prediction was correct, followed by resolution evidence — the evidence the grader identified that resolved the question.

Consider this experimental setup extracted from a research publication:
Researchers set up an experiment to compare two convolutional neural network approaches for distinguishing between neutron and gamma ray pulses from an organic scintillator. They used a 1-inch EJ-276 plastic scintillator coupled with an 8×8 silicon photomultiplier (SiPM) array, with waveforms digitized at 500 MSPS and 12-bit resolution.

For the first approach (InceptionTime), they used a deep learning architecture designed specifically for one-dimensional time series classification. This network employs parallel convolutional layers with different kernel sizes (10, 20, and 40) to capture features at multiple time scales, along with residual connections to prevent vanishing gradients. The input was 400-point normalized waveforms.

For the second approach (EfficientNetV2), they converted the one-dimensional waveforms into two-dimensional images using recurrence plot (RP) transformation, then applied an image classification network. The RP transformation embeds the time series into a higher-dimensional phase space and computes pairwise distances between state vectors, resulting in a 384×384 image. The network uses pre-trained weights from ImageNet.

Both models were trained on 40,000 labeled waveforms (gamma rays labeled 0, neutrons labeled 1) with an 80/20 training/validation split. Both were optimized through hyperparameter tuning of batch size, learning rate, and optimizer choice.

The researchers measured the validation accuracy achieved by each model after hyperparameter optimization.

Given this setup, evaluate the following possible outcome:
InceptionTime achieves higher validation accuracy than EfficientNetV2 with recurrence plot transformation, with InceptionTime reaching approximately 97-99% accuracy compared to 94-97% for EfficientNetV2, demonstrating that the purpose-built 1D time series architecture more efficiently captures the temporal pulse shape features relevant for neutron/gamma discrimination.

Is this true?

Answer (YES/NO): NO